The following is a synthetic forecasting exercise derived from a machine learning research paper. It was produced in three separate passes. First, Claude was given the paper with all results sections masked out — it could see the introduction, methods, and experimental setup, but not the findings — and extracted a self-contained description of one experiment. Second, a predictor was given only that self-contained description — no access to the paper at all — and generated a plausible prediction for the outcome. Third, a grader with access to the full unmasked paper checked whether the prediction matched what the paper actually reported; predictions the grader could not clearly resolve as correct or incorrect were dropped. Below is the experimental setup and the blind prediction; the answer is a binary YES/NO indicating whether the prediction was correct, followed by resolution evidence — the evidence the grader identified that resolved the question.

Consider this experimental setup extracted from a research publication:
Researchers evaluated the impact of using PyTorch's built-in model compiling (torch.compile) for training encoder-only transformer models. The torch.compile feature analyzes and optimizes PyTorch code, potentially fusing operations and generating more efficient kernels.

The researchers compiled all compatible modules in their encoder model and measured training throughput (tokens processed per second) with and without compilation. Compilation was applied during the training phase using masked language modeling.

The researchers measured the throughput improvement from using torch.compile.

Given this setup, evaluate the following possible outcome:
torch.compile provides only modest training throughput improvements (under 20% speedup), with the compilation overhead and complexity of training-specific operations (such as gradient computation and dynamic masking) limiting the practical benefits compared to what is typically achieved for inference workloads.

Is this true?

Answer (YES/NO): YES